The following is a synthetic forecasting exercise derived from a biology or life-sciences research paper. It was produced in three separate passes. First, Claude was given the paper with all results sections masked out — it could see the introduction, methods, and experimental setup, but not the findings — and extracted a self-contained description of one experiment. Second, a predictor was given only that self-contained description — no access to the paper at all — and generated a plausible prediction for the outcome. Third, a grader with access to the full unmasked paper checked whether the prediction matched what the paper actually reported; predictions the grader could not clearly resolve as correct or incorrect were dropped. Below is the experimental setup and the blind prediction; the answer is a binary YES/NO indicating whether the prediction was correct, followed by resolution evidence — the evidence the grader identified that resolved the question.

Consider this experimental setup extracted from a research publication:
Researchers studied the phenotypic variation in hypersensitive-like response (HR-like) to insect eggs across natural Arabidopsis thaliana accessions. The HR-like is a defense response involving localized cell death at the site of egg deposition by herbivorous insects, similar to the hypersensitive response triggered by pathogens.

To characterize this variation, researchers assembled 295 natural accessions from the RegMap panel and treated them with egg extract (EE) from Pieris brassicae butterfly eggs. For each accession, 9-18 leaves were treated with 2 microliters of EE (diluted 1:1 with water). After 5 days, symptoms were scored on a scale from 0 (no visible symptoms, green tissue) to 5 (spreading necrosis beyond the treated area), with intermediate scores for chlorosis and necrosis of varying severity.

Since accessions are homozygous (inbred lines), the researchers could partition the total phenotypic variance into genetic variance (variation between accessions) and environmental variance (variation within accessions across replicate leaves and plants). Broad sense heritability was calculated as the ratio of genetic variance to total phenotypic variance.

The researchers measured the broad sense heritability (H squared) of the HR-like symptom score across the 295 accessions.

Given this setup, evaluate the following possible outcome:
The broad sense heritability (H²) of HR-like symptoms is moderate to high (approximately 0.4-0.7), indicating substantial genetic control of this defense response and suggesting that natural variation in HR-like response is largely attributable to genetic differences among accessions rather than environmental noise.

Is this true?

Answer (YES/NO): YES